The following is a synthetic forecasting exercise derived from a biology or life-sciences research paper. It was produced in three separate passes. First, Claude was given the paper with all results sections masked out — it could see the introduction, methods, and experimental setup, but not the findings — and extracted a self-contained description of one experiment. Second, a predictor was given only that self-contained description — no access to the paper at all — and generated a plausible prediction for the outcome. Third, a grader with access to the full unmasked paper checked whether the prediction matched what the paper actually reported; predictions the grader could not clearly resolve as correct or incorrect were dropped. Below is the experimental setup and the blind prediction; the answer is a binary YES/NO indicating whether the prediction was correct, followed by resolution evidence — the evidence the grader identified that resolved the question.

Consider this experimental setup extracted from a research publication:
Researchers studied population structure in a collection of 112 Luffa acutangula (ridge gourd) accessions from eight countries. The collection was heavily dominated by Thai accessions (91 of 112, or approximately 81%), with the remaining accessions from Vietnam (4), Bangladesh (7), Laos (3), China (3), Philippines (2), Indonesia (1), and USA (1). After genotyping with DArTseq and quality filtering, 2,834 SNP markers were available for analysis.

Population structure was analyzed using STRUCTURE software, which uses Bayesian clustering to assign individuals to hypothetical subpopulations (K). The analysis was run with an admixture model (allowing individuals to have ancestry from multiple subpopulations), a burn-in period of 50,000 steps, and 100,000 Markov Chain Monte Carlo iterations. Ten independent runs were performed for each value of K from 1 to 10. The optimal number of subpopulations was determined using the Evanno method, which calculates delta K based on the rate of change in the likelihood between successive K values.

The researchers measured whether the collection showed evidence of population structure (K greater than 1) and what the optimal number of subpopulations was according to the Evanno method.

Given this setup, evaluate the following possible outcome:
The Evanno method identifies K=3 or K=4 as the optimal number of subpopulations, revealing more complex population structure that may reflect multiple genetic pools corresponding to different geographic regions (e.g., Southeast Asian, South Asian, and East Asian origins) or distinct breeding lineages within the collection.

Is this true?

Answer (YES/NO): NO